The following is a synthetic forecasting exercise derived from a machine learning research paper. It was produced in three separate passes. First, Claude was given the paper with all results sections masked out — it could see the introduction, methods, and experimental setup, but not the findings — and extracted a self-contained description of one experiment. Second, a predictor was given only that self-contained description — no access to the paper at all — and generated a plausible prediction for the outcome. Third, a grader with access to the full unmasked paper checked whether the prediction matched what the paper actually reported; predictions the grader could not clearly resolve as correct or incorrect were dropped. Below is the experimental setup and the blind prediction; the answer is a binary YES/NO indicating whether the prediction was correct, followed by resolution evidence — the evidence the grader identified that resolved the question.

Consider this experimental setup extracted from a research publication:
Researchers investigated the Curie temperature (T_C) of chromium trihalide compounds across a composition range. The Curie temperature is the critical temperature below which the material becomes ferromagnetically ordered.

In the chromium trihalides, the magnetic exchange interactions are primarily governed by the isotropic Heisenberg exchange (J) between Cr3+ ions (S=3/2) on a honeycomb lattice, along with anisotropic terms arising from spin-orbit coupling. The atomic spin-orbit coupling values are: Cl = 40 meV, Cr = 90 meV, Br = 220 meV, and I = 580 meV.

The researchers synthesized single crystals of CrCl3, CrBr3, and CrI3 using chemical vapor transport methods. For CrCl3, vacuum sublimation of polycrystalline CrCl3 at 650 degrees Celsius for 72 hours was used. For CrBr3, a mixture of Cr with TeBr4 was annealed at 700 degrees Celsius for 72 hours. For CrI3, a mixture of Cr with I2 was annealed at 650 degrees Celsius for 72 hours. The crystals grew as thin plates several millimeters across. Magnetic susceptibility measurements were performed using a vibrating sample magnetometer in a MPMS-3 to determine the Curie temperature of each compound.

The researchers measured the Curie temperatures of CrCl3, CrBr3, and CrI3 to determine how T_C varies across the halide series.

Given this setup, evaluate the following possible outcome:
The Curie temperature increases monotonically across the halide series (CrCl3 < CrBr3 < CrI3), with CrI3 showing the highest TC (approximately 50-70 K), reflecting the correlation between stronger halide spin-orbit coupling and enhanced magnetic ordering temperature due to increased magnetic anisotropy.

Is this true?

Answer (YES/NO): YES